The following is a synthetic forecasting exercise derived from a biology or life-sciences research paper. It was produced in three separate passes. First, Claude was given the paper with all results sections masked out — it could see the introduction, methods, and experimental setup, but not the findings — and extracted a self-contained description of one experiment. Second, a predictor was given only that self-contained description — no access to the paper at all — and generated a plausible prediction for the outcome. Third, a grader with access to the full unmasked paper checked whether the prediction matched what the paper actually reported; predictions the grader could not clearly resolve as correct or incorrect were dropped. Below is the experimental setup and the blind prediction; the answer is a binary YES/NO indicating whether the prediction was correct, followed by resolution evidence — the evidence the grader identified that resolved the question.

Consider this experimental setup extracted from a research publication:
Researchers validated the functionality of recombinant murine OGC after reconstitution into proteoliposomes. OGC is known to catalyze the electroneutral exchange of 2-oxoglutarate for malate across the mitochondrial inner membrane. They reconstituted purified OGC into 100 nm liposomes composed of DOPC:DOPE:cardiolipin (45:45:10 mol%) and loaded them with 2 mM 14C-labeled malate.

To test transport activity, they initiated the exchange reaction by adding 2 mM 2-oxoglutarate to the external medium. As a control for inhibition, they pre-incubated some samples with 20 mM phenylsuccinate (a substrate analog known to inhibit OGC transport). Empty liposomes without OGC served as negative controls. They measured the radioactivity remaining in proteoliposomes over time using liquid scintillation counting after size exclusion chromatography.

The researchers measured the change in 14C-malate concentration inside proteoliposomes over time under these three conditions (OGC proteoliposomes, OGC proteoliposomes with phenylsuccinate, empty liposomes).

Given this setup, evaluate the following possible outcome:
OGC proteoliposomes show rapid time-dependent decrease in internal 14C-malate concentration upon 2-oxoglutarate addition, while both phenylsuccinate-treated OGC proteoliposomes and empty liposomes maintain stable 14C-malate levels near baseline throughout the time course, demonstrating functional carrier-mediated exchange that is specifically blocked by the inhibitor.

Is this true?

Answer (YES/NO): YES